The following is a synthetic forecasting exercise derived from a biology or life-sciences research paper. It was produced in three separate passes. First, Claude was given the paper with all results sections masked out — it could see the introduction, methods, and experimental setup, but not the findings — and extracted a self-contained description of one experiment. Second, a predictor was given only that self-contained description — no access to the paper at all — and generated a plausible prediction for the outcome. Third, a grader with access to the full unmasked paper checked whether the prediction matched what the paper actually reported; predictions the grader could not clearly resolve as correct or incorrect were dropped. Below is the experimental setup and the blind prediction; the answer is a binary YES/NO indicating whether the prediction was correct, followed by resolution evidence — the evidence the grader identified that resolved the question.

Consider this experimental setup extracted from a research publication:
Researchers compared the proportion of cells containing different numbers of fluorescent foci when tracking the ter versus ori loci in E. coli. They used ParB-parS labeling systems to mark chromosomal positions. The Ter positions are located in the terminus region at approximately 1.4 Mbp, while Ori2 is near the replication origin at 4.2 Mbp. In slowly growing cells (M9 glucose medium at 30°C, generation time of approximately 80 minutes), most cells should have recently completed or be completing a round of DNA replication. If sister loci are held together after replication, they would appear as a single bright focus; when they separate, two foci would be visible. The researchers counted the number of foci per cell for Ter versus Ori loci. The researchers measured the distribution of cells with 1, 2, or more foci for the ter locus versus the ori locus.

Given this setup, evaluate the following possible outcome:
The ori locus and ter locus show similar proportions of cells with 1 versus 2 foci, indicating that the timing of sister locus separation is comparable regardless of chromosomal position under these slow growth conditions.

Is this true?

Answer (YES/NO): NO